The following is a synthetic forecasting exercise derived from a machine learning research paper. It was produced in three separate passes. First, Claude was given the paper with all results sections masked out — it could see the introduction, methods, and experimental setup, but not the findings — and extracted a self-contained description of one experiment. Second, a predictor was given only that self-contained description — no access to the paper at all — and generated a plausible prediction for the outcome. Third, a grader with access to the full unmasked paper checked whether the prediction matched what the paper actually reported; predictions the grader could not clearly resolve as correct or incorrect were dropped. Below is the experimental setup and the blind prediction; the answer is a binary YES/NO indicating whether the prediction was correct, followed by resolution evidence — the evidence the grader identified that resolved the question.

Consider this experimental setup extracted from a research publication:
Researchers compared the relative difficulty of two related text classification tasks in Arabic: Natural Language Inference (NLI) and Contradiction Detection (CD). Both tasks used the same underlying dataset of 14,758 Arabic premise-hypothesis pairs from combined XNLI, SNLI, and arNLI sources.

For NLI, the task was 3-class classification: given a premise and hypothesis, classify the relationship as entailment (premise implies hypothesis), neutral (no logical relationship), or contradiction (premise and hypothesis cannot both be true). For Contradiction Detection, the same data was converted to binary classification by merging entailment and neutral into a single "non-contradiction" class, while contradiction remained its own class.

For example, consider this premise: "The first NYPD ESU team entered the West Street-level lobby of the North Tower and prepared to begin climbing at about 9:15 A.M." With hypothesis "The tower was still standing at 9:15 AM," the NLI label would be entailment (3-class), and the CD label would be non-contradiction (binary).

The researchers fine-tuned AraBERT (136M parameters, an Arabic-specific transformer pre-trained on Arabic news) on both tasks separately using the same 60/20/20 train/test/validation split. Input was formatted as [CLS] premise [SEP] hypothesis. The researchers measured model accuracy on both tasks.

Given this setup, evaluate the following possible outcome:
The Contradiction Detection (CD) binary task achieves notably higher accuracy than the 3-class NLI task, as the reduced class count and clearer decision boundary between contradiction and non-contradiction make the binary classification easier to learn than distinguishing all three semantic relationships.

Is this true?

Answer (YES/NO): YES